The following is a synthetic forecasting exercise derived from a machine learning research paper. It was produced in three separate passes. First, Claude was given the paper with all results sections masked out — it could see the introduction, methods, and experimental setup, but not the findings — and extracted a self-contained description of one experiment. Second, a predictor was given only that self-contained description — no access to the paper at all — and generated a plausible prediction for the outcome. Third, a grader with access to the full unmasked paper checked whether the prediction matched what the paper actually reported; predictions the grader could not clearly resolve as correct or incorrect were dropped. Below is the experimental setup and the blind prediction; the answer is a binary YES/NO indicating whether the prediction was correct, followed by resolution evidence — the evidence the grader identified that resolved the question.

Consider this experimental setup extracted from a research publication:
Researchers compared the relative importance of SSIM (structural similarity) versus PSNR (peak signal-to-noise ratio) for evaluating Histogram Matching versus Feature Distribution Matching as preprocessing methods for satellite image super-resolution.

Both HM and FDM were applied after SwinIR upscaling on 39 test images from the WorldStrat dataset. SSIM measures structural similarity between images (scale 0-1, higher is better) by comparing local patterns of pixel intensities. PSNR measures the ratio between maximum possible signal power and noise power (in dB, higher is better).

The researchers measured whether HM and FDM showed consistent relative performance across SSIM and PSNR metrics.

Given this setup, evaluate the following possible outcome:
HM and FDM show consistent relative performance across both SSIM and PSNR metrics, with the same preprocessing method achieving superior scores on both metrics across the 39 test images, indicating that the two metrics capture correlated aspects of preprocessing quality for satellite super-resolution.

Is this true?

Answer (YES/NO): NO